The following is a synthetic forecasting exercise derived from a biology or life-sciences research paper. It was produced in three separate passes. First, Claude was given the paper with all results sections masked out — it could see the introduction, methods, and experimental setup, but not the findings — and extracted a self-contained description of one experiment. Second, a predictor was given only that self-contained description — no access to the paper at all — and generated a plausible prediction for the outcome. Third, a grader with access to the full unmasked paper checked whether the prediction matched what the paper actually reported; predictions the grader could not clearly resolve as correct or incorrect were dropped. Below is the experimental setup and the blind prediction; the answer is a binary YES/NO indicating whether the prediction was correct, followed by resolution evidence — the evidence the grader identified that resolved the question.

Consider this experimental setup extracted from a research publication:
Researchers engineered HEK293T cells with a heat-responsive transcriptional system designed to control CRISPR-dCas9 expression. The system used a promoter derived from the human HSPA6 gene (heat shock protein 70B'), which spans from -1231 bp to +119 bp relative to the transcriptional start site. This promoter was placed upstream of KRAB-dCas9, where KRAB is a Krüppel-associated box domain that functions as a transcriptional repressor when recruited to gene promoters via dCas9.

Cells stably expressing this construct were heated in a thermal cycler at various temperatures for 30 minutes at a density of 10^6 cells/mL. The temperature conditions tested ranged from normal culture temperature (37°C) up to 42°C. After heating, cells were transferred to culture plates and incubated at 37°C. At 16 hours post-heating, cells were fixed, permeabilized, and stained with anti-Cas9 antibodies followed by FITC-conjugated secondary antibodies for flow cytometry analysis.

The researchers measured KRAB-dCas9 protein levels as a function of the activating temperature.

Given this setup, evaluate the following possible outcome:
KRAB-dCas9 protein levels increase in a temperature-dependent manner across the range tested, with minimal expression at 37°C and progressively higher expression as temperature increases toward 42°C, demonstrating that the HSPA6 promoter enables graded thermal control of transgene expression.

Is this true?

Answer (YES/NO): NO